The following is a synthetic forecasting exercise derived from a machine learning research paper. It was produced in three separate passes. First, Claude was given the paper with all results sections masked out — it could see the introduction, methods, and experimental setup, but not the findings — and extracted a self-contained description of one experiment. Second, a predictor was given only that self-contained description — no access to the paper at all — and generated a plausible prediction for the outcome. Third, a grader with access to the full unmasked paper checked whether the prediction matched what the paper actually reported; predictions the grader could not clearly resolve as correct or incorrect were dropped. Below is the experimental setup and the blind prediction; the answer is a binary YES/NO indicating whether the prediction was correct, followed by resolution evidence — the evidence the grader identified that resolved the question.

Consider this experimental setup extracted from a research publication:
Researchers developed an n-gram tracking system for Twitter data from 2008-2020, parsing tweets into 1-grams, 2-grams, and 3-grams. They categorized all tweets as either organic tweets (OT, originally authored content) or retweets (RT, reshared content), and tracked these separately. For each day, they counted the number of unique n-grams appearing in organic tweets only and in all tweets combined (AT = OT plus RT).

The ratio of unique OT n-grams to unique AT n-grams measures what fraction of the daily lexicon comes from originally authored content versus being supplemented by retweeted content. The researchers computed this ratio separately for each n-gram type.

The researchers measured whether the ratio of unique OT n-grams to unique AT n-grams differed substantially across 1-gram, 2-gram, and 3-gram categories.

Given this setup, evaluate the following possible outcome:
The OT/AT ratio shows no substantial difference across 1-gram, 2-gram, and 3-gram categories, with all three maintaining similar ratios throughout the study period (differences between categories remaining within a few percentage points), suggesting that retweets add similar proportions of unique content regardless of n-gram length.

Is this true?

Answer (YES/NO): YES